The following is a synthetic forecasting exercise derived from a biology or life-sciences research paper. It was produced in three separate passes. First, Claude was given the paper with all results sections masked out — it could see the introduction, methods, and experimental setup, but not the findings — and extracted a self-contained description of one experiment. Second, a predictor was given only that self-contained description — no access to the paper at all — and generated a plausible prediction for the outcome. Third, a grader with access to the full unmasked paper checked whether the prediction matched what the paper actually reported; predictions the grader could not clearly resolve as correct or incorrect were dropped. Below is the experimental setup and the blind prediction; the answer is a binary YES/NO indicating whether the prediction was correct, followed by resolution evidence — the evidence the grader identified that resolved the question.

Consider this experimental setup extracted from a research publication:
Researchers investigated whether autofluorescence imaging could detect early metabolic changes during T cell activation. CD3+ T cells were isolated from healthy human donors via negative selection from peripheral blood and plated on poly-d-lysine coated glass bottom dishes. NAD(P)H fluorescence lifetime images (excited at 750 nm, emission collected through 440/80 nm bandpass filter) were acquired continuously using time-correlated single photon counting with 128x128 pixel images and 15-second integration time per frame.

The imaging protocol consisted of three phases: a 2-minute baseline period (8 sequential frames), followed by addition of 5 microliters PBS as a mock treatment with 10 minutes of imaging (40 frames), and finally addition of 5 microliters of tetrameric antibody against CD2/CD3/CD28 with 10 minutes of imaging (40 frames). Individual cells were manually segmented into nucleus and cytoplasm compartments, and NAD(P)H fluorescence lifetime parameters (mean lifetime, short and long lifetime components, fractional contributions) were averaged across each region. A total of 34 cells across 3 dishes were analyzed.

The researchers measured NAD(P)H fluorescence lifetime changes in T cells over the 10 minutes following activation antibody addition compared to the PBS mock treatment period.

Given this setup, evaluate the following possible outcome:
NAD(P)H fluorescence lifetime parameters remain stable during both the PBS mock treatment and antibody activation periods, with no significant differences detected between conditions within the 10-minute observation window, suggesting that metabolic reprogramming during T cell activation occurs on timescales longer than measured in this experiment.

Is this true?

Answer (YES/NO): NO